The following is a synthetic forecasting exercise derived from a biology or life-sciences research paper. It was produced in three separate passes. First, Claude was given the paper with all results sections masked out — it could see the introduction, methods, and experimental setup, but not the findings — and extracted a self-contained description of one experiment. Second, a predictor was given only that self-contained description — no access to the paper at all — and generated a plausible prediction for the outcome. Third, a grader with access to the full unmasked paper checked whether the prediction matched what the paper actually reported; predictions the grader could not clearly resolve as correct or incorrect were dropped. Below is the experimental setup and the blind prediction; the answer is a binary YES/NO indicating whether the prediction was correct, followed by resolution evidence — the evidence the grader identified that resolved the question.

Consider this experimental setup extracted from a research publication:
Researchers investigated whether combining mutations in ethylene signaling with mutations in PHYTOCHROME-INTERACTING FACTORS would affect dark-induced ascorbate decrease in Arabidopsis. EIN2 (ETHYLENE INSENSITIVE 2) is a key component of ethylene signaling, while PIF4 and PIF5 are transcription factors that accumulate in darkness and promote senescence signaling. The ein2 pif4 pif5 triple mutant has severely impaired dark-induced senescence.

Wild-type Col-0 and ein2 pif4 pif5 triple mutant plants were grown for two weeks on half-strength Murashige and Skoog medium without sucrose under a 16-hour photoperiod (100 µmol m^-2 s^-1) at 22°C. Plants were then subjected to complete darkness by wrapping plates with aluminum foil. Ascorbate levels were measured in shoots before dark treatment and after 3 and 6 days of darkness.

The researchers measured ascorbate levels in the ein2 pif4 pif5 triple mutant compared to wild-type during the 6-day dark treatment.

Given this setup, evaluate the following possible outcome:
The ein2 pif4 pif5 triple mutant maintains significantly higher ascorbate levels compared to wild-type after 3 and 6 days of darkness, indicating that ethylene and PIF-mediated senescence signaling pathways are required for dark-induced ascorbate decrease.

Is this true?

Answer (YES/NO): NO